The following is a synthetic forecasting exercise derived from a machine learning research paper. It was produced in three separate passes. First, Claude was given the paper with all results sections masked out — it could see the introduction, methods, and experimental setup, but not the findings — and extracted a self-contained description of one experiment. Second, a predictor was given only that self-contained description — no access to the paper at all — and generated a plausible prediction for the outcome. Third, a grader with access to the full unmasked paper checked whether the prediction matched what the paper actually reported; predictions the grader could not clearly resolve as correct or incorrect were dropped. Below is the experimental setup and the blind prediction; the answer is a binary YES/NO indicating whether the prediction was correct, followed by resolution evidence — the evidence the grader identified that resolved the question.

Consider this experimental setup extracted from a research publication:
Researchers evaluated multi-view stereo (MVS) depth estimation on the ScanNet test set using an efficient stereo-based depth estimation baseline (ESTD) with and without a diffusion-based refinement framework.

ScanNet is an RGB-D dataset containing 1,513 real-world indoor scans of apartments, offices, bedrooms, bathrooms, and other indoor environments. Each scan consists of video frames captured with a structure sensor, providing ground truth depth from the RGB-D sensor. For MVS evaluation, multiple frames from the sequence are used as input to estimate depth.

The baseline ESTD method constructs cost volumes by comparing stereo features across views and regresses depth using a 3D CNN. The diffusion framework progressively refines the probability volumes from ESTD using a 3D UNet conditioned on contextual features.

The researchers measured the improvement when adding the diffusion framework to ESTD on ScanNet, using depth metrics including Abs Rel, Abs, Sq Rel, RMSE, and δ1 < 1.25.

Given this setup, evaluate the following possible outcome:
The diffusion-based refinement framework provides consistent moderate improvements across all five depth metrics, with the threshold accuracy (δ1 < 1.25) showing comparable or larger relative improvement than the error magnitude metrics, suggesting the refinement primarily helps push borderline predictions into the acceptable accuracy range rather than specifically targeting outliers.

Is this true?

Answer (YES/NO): NO